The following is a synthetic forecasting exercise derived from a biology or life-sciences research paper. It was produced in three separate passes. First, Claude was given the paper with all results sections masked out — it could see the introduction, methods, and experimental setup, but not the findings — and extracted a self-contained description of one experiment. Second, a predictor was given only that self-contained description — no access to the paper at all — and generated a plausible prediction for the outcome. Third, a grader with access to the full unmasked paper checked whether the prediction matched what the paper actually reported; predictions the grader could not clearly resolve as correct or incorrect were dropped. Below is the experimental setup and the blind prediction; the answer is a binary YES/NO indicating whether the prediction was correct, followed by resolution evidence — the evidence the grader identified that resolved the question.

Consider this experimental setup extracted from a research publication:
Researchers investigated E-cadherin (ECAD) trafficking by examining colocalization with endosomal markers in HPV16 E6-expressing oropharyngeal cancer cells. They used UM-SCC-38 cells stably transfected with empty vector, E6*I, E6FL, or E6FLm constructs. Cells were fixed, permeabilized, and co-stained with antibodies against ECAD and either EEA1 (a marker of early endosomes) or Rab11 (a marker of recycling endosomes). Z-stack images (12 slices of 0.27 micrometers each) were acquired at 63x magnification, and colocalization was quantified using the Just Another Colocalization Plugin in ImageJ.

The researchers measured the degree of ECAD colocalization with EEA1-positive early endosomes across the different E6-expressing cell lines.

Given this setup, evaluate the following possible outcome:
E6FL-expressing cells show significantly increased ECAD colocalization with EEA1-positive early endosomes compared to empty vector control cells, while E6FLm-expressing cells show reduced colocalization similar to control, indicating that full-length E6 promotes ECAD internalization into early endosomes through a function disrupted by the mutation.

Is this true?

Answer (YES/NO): NO